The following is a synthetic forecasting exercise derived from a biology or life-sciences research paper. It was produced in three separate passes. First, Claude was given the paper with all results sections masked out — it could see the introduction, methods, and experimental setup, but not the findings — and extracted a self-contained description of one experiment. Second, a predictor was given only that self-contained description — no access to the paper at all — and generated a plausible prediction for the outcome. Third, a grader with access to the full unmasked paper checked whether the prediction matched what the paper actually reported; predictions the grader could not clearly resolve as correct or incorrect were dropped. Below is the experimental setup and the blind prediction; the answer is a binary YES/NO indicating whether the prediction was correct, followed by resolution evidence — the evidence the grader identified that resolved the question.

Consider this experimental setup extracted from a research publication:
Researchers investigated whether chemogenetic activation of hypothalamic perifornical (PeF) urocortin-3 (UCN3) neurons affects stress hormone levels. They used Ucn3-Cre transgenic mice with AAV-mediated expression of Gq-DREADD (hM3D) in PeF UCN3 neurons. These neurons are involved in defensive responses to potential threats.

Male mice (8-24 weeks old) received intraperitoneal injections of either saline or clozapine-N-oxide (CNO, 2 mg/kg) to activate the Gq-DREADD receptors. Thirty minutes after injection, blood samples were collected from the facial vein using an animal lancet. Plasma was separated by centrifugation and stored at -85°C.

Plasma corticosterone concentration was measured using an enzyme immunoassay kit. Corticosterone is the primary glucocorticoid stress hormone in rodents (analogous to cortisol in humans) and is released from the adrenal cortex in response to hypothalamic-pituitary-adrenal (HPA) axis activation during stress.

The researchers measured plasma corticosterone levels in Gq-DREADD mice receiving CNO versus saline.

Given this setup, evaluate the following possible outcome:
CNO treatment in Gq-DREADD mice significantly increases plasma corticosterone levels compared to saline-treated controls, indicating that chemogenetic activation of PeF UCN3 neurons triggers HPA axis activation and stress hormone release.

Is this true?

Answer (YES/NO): NO